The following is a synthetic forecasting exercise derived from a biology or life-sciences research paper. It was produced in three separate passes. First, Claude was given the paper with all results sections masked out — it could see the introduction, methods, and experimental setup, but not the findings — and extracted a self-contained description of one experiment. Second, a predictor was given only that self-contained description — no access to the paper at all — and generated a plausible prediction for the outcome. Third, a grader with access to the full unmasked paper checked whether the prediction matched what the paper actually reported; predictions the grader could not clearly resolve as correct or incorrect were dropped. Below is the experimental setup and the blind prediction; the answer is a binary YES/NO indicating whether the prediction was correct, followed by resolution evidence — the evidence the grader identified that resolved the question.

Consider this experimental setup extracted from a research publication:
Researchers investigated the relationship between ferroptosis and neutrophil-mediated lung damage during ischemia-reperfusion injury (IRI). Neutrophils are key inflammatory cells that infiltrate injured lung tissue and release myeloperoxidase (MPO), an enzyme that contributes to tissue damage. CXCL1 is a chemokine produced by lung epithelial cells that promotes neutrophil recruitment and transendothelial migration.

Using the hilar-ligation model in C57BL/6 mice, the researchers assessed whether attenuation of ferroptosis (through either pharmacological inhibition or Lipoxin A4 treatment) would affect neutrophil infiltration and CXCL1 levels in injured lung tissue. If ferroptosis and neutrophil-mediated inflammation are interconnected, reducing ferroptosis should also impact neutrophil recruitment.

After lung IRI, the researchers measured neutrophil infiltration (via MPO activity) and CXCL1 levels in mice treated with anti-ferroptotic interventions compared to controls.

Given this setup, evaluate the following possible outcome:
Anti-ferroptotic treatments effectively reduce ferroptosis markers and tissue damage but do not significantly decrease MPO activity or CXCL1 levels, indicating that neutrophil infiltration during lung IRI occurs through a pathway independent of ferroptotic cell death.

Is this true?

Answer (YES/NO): NO